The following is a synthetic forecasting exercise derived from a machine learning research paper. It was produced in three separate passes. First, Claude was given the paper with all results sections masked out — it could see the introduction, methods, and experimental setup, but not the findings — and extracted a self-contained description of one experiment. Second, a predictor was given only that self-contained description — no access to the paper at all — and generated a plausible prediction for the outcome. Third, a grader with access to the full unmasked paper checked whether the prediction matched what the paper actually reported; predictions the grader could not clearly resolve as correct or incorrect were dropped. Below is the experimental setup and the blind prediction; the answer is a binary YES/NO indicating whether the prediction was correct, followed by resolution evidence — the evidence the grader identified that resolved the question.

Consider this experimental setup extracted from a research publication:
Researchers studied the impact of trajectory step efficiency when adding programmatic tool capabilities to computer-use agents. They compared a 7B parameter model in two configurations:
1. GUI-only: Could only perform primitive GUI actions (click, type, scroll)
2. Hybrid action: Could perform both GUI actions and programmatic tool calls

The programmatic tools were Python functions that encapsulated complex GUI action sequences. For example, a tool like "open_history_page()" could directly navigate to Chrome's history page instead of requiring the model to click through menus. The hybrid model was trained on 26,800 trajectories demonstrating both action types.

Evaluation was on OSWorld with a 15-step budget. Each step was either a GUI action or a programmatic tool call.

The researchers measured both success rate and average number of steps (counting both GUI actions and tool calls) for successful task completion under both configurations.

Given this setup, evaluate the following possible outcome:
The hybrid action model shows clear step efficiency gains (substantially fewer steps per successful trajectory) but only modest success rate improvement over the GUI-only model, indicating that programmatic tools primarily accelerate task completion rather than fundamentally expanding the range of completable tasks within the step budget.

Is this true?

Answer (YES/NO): NO